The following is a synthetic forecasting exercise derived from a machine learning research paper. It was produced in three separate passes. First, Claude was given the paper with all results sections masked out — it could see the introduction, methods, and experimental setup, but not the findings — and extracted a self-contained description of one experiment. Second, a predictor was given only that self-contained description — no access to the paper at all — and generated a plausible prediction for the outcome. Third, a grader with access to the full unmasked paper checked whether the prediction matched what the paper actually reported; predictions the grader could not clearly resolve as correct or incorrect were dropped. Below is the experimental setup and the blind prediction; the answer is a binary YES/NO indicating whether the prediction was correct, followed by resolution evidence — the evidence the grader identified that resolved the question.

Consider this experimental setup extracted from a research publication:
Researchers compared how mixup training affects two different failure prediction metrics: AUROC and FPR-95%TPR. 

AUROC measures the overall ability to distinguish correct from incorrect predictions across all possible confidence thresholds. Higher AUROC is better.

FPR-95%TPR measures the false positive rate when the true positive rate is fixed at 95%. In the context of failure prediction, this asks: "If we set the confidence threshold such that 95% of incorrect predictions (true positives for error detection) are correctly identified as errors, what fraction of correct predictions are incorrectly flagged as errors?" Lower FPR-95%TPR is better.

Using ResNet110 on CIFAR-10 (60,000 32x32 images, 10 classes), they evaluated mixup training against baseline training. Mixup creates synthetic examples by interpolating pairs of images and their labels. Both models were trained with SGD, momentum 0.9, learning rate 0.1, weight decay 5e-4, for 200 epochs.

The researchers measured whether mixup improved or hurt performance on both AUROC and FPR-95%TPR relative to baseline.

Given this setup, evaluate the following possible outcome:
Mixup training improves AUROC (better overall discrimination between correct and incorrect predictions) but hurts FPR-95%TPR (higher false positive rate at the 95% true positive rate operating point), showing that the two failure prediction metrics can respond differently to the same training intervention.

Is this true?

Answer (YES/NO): NO